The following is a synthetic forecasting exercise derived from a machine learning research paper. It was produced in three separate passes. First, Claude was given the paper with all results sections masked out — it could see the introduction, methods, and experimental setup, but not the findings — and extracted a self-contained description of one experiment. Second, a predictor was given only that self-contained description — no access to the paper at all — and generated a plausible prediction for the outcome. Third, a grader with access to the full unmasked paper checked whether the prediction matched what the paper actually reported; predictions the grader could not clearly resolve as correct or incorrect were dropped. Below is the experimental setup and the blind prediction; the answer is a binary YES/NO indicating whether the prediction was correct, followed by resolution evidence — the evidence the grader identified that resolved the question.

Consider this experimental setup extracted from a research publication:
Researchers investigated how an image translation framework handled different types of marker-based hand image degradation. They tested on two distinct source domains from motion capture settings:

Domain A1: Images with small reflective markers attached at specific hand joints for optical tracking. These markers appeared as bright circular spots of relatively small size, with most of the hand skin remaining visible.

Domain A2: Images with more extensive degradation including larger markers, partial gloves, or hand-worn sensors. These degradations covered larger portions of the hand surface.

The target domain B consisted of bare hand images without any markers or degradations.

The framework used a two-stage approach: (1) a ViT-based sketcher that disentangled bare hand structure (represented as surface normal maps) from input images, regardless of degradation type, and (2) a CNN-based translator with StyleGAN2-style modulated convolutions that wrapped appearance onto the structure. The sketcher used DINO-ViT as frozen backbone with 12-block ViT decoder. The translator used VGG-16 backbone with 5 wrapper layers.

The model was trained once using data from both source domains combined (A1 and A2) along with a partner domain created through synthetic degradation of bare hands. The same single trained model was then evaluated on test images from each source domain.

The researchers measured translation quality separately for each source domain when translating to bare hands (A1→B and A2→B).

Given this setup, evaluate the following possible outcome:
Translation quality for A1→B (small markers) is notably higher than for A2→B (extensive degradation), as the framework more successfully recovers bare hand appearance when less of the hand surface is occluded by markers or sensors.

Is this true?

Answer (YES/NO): NO